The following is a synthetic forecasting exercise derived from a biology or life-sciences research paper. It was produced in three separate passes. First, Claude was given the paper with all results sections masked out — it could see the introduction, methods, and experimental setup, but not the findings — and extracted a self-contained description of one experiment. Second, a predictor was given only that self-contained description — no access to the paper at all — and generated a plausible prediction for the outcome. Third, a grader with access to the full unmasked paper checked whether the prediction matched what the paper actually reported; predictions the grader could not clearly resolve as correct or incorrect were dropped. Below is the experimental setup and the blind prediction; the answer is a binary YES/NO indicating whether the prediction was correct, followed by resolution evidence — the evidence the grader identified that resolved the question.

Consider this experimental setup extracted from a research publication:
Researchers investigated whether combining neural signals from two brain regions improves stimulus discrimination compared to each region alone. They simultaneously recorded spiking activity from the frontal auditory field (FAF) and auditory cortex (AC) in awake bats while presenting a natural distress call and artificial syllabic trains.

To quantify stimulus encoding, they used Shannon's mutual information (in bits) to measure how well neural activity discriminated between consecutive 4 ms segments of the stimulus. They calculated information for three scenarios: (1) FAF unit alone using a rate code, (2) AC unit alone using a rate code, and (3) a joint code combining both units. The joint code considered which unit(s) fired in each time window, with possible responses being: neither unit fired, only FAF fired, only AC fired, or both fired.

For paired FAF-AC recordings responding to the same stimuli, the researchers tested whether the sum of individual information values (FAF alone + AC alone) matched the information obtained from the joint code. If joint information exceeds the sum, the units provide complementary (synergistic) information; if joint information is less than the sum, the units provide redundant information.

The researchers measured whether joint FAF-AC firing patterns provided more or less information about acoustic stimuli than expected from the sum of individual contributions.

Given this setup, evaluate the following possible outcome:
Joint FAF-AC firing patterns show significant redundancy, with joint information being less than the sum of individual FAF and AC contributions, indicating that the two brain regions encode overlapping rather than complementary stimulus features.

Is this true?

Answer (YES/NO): NO